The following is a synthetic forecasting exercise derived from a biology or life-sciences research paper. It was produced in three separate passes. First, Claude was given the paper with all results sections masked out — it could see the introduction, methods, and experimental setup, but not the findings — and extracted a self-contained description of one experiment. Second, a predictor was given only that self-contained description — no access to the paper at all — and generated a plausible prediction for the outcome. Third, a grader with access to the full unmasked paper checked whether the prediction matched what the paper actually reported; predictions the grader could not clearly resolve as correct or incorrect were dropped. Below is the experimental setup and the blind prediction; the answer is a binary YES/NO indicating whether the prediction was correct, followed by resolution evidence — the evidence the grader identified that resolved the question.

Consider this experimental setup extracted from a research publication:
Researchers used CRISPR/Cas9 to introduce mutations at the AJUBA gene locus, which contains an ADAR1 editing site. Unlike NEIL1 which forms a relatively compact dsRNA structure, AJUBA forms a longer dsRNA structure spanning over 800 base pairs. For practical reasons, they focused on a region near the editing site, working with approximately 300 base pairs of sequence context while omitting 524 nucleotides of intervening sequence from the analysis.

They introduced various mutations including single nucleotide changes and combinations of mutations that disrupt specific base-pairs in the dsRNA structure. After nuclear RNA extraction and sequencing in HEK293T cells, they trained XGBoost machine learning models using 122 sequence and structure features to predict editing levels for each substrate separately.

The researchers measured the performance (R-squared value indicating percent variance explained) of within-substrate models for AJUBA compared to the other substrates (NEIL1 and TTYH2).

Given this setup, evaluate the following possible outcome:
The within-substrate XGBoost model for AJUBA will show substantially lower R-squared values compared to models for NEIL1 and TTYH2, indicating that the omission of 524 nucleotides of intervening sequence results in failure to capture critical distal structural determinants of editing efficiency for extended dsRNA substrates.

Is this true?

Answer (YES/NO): NO